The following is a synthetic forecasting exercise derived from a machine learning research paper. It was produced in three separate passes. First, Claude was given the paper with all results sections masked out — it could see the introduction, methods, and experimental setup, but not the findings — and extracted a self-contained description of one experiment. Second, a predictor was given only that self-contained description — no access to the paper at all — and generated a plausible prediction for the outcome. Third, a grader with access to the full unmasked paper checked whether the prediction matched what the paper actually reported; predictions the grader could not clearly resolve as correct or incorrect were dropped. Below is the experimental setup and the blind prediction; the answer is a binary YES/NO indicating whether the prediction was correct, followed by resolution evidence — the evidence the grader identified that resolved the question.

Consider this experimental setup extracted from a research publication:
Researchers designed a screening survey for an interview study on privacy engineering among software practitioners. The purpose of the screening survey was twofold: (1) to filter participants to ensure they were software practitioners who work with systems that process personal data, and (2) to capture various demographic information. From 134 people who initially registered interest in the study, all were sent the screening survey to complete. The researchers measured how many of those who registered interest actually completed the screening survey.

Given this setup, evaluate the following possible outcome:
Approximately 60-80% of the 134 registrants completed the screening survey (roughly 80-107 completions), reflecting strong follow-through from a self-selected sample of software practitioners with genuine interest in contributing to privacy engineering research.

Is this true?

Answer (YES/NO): NO